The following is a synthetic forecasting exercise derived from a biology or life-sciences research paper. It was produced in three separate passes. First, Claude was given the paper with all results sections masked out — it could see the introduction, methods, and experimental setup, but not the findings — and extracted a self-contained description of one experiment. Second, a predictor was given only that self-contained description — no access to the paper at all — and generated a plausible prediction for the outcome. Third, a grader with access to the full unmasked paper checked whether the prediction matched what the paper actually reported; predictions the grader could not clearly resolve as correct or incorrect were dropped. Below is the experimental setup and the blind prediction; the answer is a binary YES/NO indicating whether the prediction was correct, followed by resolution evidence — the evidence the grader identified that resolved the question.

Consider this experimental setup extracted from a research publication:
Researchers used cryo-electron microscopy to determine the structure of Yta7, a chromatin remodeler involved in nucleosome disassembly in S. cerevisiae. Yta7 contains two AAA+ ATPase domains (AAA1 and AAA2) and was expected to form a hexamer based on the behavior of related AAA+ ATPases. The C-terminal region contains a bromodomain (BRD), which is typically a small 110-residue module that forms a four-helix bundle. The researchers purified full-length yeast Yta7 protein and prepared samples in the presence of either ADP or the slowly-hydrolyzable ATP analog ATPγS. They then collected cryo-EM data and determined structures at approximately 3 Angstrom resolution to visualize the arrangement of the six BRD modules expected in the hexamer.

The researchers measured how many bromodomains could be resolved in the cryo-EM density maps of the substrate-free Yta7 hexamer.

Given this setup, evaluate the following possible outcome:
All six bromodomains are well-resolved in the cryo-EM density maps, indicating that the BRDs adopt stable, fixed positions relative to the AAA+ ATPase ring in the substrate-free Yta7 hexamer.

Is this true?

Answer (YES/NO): NO